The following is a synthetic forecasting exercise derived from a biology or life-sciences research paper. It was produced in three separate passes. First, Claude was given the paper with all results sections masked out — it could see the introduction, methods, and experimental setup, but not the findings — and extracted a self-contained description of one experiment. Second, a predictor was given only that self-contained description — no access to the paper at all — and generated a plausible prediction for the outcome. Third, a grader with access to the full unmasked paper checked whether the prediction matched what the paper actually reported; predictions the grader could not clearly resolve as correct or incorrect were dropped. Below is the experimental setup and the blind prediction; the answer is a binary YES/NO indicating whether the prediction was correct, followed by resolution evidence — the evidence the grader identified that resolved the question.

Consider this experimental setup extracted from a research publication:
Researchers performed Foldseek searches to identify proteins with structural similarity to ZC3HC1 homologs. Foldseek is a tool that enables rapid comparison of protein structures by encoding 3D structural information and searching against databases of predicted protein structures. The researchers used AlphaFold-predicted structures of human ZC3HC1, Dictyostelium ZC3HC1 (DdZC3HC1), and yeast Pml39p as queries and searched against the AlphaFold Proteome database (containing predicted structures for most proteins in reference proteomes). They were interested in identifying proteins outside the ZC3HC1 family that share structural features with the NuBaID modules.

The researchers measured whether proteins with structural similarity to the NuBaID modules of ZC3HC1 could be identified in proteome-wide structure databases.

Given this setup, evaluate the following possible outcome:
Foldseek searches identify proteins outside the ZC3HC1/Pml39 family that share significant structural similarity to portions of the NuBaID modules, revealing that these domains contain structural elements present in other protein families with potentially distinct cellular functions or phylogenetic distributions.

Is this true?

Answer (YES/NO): YES